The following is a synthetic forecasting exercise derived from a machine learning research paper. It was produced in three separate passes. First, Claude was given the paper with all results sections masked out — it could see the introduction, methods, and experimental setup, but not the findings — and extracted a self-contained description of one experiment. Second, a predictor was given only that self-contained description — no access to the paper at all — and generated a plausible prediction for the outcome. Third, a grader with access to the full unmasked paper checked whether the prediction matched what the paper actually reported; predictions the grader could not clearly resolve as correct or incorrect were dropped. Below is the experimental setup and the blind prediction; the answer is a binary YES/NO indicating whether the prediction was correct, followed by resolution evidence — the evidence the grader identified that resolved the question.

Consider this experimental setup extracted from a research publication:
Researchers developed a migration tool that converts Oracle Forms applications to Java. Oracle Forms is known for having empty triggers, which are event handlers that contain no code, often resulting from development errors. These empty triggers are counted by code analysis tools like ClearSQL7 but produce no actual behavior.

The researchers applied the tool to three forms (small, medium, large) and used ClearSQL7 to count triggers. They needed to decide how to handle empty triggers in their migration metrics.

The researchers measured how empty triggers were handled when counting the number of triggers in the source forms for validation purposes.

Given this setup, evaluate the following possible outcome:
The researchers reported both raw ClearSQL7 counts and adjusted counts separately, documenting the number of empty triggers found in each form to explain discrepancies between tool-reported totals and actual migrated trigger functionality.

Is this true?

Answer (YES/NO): NO